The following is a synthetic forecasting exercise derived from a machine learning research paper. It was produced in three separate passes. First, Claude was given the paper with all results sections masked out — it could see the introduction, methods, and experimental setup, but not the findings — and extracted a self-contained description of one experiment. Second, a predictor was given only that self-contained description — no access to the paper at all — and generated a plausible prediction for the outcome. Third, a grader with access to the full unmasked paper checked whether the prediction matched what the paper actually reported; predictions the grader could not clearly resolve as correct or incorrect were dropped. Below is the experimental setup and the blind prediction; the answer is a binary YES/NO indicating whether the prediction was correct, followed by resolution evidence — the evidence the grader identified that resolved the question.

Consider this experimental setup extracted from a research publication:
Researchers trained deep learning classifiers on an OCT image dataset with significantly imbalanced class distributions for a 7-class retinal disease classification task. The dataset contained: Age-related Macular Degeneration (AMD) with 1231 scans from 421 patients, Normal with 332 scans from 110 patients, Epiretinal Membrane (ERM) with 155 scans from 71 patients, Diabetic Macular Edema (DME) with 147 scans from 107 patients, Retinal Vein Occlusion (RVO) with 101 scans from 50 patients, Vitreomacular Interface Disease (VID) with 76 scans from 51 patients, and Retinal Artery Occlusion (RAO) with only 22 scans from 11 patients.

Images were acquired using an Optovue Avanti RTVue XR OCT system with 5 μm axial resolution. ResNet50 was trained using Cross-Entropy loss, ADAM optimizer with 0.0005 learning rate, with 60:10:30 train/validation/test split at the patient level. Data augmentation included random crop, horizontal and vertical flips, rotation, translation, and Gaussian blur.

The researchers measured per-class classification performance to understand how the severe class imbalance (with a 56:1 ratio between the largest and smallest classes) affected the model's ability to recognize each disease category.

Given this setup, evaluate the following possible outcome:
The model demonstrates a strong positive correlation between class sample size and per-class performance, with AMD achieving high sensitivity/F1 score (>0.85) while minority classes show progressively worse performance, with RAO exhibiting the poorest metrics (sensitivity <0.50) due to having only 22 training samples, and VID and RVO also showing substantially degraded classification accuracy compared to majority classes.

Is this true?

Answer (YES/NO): NO